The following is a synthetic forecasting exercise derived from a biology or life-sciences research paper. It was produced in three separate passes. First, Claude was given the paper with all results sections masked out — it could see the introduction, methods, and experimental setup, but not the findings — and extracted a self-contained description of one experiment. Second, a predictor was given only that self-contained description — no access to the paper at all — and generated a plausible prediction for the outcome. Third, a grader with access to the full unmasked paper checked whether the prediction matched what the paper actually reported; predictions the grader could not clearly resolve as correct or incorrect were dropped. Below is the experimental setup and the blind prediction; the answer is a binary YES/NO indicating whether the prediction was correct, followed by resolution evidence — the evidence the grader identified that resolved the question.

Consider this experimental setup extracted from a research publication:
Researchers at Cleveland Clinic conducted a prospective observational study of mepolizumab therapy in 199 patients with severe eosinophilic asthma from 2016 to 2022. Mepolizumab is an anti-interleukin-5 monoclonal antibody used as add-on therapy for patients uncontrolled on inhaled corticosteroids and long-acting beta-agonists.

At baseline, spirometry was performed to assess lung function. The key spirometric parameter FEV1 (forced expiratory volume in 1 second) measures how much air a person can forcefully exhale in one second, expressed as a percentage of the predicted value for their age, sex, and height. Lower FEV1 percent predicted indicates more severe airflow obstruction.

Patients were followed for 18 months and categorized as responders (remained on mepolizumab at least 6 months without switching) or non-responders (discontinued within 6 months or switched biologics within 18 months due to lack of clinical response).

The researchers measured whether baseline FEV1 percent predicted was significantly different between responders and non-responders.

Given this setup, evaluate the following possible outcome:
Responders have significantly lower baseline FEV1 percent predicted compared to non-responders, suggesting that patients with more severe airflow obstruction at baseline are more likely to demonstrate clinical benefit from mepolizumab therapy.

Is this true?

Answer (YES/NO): NO